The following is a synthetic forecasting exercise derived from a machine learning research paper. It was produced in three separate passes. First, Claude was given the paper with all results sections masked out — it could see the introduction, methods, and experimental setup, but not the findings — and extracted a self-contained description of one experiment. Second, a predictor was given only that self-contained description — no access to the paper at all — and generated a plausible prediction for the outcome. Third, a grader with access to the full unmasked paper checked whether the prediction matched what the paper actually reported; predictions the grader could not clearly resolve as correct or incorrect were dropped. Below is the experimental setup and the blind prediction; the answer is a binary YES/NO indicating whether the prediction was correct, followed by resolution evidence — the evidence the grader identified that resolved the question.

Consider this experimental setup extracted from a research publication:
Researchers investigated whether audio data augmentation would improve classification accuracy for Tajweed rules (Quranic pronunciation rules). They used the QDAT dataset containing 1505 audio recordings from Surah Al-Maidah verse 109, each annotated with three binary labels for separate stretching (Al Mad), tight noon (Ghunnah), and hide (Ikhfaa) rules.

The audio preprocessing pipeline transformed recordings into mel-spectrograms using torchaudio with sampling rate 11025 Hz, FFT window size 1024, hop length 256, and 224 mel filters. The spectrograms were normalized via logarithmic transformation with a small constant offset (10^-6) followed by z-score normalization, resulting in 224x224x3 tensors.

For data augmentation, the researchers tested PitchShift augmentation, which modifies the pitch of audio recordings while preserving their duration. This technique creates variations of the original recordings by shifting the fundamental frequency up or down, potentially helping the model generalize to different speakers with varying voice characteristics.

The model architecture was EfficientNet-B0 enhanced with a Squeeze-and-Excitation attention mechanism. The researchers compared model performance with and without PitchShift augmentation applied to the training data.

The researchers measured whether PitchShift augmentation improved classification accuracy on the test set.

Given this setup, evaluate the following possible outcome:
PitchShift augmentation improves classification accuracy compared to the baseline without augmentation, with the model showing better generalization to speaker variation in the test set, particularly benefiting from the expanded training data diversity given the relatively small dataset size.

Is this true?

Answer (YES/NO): NO